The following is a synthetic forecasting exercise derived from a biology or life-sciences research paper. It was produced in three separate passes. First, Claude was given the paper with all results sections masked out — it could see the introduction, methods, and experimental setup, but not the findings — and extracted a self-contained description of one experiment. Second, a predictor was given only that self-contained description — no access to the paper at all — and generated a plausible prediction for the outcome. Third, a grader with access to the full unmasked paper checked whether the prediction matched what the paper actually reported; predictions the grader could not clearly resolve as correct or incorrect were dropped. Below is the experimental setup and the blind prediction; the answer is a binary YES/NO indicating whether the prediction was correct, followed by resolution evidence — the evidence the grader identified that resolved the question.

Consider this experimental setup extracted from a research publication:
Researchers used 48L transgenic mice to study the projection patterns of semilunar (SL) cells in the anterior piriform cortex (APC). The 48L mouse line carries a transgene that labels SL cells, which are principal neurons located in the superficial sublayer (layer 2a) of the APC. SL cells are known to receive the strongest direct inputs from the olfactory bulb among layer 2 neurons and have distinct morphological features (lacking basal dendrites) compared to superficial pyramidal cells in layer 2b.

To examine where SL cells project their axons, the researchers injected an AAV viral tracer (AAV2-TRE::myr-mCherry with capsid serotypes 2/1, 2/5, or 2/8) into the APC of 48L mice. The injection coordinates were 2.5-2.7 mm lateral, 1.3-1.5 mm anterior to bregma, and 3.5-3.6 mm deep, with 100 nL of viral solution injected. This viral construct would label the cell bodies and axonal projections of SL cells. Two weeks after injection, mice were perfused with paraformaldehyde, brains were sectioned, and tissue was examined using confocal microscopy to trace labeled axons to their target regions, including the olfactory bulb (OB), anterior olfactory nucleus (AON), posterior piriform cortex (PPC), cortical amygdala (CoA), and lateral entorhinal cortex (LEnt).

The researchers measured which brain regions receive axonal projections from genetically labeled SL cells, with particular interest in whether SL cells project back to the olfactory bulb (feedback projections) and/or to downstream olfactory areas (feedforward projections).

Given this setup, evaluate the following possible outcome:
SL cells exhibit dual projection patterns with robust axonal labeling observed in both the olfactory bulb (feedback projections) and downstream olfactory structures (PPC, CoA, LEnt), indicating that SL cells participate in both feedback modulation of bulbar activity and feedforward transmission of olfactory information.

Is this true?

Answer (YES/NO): NO